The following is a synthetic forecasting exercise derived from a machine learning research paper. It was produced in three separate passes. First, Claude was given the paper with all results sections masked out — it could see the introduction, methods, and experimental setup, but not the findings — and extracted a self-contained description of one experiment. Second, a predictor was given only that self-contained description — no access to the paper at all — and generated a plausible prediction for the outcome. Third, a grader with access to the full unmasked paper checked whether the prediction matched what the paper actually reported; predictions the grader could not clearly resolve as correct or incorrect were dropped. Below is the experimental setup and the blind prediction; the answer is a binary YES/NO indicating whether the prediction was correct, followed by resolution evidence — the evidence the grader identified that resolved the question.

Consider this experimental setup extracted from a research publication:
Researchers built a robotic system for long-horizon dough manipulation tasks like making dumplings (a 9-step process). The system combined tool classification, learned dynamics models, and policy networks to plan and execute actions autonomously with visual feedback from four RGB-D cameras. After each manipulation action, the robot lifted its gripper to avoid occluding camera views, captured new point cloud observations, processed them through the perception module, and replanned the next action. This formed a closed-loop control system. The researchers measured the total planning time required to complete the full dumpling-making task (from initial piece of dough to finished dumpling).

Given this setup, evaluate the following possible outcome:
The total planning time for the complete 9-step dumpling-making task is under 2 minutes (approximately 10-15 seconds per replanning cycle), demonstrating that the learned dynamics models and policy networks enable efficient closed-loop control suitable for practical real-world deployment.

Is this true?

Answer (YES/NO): NO